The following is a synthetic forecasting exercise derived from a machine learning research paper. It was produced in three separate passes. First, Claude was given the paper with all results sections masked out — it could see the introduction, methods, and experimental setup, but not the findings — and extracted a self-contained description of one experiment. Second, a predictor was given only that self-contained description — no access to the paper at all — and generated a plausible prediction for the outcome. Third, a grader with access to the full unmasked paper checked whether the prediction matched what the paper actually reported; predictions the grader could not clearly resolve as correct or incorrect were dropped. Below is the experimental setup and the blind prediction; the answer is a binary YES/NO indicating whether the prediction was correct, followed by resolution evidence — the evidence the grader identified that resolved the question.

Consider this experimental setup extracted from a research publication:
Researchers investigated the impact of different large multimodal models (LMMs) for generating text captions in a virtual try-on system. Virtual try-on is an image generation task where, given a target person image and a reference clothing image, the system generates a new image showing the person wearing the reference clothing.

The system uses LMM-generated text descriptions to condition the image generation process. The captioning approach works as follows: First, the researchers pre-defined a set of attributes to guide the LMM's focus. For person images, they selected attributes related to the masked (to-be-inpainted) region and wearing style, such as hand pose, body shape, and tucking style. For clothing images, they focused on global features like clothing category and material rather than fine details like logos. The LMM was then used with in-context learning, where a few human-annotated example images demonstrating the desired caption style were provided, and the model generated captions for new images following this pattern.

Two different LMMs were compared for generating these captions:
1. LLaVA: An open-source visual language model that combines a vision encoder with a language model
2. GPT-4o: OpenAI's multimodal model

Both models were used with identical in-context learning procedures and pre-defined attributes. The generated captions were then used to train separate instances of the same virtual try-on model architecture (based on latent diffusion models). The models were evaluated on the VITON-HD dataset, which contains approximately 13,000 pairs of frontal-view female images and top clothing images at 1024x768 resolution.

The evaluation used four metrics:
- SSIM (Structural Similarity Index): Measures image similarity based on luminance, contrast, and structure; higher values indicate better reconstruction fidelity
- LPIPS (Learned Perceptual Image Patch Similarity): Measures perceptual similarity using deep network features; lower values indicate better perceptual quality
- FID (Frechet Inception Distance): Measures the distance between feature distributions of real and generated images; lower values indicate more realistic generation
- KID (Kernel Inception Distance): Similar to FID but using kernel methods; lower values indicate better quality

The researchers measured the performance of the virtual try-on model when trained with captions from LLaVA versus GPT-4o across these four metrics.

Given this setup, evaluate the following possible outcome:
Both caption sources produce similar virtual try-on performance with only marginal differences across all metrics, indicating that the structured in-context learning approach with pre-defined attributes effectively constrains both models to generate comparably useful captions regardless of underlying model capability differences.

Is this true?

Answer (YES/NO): NO